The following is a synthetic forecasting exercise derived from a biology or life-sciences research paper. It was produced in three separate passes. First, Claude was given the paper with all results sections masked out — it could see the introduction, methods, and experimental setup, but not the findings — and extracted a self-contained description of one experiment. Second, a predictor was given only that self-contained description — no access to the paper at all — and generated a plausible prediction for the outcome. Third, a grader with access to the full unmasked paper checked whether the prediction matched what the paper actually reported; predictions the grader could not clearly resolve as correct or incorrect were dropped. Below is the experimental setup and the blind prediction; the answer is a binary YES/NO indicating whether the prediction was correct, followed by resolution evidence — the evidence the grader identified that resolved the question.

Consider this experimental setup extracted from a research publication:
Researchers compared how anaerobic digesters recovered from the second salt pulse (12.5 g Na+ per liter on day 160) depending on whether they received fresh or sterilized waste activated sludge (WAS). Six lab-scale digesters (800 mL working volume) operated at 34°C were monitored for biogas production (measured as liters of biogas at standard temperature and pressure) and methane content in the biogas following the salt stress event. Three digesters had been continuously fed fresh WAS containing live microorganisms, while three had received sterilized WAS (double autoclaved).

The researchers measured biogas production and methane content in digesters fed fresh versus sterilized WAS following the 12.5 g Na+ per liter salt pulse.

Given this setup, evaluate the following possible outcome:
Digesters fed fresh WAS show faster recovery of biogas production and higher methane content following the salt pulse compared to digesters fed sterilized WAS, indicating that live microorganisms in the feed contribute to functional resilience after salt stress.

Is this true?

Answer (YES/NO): NO